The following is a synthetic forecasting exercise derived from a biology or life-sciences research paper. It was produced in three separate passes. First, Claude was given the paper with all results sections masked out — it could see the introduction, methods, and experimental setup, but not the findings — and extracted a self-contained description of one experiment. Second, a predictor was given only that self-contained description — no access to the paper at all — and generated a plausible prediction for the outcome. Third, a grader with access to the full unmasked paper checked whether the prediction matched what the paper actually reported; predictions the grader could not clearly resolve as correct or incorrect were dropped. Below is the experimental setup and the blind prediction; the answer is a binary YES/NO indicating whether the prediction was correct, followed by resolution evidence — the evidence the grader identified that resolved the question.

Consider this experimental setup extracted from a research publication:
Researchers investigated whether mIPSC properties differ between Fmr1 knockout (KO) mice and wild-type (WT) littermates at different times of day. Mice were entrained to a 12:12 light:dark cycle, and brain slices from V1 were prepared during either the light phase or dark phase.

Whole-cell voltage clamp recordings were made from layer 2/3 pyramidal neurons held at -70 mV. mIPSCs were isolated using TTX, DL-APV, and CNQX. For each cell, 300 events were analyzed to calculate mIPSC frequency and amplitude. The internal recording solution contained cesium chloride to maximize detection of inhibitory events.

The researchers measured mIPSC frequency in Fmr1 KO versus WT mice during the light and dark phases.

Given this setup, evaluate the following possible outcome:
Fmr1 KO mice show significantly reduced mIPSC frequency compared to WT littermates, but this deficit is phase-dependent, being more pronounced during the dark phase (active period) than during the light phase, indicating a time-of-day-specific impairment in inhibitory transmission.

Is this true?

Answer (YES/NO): NO